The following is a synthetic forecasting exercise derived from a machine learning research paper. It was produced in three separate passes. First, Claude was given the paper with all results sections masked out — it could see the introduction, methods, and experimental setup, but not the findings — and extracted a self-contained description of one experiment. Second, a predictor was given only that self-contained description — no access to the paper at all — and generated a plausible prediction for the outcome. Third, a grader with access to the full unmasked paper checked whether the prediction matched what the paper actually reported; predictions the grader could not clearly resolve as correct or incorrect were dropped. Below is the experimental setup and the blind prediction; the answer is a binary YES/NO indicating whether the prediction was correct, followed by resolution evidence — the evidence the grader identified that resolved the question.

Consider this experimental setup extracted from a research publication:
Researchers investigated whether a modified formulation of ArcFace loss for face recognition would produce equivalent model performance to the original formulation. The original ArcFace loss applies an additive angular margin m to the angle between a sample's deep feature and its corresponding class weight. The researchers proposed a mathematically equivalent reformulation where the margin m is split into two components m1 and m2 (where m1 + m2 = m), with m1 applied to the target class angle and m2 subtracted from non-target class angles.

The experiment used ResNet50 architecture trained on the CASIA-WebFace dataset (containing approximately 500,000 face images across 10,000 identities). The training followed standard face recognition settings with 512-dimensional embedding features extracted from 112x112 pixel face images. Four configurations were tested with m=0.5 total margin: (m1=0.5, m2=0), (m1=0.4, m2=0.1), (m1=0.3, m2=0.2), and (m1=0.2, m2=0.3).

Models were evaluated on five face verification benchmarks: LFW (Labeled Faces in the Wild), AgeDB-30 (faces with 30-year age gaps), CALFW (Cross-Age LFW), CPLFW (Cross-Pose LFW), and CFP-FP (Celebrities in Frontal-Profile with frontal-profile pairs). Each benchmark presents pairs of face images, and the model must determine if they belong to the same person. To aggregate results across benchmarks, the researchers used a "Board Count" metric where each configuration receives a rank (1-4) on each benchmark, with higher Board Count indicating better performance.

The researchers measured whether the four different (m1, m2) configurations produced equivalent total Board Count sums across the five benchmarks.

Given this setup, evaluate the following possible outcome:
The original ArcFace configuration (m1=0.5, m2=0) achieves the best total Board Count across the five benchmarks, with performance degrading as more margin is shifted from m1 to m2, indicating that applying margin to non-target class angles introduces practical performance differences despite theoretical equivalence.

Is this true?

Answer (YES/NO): NO